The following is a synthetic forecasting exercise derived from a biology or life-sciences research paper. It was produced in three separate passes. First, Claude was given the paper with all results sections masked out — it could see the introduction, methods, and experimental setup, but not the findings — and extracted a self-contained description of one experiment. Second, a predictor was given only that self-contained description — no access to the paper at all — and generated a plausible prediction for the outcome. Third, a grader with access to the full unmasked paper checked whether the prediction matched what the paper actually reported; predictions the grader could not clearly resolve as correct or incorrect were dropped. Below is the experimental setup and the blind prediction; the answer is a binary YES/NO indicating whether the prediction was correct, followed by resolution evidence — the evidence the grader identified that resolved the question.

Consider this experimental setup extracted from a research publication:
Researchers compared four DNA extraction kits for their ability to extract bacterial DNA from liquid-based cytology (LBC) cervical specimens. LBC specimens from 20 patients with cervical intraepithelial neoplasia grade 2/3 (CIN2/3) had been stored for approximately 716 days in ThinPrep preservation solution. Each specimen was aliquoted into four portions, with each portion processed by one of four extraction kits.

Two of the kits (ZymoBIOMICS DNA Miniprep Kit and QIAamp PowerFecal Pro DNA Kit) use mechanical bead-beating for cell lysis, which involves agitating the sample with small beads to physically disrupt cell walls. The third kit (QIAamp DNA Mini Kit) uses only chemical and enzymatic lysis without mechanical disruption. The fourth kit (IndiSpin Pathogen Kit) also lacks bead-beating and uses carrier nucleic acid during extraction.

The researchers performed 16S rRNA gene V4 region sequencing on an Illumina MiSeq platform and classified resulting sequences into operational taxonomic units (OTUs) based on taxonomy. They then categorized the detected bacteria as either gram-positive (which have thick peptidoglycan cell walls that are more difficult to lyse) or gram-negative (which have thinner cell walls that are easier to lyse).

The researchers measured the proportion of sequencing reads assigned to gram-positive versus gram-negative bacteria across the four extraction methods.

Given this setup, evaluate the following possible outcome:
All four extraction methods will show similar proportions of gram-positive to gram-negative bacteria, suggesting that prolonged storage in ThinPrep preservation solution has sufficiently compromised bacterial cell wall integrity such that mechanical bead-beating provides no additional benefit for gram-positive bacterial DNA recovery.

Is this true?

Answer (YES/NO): YES